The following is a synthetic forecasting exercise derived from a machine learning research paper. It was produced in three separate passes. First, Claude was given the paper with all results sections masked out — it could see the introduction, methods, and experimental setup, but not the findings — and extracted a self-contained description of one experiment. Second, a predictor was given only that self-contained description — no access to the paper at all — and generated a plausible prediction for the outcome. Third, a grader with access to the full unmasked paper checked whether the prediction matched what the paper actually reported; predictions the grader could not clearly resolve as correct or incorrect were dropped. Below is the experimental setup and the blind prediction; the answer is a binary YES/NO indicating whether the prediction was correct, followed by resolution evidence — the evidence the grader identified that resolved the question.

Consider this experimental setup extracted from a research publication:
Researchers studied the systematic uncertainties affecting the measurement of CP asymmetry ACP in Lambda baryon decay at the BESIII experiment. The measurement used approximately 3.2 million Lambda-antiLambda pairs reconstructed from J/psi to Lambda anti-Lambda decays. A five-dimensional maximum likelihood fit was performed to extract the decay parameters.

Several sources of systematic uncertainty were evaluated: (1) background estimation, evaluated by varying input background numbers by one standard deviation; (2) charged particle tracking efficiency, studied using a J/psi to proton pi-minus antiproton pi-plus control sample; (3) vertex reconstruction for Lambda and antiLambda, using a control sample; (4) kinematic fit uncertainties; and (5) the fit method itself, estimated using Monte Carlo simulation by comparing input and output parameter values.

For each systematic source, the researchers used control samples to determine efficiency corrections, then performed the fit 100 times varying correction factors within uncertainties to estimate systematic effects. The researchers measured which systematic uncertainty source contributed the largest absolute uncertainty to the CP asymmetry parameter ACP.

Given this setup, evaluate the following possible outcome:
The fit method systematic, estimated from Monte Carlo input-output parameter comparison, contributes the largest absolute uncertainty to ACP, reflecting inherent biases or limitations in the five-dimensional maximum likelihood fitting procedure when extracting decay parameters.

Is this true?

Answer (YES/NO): YES